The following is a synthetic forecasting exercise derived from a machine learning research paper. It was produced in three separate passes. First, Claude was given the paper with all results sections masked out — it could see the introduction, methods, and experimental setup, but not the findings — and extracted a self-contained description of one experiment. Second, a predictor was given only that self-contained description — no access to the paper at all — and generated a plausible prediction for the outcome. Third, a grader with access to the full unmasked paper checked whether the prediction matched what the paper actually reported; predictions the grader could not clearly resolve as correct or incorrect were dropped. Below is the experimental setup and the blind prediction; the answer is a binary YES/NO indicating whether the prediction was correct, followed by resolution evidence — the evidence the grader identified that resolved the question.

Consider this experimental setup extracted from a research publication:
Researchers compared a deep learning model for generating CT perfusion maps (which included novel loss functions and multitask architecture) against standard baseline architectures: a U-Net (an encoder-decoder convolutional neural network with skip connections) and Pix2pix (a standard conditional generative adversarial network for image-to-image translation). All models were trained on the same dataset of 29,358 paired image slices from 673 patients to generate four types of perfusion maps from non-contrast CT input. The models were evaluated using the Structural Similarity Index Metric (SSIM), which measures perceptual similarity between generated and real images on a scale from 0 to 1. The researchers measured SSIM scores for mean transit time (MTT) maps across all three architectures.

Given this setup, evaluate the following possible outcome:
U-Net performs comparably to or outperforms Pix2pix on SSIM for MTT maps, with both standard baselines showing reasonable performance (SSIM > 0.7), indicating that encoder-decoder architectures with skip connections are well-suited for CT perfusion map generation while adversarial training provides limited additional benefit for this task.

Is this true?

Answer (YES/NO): YES